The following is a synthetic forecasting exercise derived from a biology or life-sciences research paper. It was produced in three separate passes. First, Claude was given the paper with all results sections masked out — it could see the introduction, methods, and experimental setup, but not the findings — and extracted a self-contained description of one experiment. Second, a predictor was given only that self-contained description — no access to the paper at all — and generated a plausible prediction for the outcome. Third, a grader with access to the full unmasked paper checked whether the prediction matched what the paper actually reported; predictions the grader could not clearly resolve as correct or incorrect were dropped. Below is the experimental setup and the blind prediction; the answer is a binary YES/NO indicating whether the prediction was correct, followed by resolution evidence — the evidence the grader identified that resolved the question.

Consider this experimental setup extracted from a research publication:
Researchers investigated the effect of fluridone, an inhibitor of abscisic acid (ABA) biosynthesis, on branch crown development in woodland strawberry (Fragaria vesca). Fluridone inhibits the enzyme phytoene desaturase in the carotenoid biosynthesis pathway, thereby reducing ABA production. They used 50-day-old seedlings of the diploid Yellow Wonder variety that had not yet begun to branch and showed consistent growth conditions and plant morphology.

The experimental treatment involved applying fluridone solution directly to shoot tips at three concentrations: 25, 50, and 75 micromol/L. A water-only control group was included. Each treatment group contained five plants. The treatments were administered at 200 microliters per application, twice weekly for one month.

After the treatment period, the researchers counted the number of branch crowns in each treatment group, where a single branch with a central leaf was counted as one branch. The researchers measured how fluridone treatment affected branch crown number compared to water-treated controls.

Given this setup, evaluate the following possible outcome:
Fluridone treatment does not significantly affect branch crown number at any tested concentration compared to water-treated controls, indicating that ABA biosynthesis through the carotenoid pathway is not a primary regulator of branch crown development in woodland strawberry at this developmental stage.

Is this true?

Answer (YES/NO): NO